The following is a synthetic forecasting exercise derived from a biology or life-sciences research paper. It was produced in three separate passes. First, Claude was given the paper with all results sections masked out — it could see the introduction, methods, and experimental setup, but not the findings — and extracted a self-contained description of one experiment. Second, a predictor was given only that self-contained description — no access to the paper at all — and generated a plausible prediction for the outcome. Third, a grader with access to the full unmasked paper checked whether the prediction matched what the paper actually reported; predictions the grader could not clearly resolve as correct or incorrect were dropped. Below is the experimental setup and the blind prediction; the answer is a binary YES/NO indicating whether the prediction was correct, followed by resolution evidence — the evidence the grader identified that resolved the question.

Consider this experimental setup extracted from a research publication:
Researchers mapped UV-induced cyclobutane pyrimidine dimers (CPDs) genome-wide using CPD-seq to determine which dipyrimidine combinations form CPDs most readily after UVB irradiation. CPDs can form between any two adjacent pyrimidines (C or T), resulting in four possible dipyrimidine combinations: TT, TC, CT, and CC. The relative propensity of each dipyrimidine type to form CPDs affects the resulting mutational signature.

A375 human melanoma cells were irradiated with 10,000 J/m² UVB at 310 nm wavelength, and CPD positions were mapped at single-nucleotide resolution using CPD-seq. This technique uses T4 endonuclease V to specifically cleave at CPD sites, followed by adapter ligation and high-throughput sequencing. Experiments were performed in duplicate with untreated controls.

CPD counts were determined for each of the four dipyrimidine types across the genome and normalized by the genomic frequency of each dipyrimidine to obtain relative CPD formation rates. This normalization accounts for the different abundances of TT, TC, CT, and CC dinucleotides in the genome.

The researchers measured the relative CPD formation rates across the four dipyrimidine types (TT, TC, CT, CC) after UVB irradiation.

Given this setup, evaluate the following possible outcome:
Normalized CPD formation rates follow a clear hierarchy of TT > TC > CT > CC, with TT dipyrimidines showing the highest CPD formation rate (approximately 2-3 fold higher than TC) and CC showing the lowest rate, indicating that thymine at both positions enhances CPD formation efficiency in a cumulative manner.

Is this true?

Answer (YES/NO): NO